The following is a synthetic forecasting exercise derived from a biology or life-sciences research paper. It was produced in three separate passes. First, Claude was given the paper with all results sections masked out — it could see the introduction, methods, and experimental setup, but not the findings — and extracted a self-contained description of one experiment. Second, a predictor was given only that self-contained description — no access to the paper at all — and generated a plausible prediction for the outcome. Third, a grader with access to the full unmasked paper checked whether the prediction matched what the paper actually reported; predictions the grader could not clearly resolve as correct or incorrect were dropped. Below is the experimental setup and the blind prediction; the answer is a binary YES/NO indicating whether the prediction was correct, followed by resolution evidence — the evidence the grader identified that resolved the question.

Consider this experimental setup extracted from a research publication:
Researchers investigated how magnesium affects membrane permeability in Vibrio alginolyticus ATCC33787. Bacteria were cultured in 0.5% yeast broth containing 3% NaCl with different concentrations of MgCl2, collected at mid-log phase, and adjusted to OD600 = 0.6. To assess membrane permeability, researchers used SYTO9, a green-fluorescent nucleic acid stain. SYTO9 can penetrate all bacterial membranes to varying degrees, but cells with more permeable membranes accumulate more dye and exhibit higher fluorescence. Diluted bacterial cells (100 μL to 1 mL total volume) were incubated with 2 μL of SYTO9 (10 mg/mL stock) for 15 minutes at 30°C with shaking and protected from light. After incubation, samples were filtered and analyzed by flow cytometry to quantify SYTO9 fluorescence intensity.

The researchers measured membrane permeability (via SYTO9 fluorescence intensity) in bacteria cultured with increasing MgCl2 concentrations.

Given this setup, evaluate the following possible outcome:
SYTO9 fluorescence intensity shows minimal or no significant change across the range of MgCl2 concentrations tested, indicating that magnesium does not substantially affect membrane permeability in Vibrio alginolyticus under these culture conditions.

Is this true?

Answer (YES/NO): NO